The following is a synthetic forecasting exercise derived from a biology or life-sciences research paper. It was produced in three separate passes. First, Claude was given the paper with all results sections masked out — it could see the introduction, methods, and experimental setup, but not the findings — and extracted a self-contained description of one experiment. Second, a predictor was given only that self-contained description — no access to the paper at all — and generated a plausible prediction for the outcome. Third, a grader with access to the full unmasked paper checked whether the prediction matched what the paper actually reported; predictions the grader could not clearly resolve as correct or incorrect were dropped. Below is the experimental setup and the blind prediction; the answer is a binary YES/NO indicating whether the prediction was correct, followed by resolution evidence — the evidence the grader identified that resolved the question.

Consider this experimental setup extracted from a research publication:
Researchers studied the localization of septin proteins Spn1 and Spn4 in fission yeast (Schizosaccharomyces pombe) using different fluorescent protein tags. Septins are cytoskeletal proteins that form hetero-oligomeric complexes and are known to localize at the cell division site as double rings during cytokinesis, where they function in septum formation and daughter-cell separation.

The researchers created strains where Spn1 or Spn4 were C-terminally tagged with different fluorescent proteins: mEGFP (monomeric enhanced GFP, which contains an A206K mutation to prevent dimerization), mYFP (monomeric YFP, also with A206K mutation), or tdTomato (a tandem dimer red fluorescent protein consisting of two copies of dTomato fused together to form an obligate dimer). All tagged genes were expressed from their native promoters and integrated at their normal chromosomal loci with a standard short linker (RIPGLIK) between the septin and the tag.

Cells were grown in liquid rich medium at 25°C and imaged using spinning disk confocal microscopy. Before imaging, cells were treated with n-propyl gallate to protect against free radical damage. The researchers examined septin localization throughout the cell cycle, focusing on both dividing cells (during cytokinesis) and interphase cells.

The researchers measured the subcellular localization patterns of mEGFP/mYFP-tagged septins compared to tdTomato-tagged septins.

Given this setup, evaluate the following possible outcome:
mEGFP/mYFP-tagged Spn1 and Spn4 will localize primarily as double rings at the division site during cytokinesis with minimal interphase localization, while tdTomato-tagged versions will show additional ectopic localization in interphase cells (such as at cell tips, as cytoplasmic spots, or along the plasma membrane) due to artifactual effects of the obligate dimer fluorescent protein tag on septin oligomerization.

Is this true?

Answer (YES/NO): YES